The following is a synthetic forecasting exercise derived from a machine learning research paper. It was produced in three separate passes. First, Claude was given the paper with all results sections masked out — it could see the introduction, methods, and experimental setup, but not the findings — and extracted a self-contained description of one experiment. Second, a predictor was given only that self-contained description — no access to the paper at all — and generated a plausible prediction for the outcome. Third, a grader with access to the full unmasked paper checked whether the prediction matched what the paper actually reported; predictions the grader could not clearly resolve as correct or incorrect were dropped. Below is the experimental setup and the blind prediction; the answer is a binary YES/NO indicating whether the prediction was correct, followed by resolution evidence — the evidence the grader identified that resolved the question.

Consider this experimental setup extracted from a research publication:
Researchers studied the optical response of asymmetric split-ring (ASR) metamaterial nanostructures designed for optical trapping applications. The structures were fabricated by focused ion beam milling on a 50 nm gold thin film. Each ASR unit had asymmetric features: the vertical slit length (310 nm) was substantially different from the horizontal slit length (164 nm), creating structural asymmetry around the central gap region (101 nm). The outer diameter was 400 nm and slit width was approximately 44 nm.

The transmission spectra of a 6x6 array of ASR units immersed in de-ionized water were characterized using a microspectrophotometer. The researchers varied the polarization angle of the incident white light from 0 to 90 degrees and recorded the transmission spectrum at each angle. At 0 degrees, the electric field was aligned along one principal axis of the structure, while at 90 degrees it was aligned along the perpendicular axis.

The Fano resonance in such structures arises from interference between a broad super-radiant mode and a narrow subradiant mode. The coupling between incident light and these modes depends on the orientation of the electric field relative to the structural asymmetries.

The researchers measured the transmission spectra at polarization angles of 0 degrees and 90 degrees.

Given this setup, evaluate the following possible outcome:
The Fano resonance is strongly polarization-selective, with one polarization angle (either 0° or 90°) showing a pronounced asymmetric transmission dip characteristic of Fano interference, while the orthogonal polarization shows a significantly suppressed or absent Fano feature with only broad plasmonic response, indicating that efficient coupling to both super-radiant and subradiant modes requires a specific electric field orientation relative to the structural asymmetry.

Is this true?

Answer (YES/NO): YES